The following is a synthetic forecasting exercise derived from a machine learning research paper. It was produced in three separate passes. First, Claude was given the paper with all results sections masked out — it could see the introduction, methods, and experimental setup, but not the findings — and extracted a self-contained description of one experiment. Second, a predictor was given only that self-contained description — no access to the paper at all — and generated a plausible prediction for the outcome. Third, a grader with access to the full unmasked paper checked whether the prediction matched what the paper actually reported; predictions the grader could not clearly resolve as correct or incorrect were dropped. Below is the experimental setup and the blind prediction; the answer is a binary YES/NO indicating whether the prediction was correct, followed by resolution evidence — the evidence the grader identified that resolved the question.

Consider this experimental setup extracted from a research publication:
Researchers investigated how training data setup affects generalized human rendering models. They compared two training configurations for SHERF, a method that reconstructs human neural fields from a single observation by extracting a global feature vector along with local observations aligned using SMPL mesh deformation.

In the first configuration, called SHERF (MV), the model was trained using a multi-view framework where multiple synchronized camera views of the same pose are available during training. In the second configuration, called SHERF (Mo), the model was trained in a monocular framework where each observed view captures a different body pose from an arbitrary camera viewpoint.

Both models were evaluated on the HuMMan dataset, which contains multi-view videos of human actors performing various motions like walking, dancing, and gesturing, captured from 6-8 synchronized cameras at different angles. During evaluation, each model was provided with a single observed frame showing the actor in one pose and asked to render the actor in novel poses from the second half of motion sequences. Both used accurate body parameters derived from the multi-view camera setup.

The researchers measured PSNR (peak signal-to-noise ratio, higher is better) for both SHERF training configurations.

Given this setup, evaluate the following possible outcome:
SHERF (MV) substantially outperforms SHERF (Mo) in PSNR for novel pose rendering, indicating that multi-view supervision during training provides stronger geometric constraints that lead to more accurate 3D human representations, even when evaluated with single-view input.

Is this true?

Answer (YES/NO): NO